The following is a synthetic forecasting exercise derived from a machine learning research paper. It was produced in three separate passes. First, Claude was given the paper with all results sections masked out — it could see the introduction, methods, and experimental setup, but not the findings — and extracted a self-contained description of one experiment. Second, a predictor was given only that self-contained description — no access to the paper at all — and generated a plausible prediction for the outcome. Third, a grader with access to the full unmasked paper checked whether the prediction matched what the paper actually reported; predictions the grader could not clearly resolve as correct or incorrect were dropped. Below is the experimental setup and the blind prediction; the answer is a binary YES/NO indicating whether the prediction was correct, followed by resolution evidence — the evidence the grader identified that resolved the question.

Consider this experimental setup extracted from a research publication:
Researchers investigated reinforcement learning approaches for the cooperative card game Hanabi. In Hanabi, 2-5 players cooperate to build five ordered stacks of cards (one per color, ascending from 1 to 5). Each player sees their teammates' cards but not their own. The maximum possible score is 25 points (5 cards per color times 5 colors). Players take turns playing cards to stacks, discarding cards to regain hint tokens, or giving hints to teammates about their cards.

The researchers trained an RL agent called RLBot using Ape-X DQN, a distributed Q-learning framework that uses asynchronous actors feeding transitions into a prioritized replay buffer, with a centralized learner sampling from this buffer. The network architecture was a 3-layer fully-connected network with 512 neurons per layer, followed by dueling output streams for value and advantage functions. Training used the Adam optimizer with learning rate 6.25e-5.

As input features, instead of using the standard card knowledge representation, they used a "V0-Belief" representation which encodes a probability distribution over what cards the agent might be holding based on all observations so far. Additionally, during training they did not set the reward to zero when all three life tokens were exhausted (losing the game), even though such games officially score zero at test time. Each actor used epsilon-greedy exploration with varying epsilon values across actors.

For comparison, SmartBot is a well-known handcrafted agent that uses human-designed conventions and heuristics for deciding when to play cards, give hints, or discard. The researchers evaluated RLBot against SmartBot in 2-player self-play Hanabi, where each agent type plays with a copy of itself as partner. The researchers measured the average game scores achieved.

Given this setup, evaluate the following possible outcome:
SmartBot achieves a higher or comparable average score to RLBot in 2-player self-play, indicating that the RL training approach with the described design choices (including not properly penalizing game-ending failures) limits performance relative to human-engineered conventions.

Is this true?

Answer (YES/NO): NO